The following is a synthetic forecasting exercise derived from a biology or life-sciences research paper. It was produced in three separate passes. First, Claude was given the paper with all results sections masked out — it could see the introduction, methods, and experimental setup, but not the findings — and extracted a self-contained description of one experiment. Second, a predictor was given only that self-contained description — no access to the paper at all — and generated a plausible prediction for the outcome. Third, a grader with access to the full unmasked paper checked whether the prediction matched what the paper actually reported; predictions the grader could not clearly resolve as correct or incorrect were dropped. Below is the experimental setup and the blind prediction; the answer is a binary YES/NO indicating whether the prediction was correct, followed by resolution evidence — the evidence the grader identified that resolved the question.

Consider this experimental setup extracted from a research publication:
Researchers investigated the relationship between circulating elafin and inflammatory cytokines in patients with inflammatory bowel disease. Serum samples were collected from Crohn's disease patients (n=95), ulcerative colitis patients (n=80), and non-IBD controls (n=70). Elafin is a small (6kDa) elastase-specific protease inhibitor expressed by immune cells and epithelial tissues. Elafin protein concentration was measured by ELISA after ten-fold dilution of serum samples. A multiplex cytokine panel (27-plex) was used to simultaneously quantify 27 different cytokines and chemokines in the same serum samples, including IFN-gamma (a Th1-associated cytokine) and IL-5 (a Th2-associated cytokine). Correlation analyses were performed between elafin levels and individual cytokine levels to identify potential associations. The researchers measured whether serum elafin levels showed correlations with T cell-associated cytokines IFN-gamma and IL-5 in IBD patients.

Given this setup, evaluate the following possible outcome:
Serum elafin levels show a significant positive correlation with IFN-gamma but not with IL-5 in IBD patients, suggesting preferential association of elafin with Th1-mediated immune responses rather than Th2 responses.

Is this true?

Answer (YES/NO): NO